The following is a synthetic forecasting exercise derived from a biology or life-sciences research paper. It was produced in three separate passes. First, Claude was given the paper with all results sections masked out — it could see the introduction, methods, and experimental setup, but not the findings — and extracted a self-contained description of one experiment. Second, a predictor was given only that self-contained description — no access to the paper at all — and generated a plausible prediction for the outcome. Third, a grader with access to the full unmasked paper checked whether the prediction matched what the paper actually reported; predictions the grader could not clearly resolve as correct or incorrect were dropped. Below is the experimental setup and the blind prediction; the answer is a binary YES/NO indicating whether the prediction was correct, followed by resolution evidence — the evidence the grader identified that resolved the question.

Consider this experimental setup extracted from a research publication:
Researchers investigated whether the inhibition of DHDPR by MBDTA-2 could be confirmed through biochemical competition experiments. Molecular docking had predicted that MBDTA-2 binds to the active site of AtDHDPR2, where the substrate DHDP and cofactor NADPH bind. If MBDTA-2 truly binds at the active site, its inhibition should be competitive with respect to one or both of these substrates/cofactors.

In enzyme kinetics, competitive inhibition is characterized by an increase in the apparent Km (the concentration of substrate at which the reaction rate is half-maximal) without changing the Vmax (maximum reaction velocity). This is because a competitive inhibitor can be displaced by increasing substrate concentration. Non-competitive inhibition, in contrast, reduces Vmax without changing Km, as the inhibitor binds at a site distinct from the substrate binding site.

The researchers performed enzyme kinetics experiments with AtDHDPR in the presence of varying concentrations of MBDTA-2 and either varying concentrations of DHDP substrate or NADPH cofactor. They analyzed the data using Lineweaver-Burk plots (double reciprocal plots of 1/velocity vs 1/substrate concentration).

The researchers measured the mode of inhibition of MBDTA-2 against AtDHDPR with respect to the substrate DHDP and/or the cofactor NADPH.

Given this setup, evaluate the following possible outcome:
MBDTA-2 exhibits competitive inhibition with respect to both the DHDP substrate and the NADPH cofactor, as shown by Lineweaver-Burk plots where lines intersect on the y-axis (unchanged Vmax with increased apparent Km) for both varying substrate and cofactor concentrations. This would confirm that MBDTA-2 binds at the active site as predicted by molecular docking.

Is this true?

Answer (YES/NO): NO